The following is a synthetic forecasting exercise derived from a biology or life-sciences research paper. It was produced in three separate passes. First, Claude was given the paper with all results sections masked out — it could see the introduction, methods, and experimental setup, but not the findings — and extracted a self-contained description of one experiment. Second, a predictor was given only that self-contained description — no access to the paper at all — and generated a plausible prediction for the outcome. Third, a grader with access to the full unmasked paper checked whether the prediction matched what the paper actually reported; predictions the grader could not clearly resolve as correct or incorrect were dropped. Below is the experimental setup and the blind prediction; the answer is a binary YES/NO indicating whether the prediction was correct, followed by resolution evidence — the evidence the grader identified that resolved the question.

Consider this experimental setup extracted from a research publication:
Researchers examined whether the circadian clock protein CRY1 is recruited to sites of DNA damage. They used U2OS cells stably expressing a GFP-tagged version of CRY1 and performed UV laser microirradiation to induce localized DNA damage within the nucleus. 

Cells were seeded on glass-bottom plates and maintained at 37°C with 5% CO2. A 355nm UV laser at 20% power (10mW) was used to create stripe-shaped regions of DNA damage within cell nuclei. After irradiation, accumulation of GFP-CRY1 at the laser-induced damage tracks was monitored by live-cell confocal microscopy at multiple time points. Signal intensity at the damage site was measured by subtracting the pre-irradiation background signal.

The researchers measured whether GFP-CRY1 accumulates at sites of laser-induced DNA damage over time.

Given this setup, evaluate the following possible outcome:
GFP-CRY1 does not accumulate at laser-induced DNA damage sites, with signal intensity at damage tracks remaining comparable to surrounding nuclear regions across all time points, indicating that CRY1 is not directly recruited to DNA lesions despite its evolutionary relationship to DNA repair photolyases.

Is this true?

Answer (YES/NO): NO